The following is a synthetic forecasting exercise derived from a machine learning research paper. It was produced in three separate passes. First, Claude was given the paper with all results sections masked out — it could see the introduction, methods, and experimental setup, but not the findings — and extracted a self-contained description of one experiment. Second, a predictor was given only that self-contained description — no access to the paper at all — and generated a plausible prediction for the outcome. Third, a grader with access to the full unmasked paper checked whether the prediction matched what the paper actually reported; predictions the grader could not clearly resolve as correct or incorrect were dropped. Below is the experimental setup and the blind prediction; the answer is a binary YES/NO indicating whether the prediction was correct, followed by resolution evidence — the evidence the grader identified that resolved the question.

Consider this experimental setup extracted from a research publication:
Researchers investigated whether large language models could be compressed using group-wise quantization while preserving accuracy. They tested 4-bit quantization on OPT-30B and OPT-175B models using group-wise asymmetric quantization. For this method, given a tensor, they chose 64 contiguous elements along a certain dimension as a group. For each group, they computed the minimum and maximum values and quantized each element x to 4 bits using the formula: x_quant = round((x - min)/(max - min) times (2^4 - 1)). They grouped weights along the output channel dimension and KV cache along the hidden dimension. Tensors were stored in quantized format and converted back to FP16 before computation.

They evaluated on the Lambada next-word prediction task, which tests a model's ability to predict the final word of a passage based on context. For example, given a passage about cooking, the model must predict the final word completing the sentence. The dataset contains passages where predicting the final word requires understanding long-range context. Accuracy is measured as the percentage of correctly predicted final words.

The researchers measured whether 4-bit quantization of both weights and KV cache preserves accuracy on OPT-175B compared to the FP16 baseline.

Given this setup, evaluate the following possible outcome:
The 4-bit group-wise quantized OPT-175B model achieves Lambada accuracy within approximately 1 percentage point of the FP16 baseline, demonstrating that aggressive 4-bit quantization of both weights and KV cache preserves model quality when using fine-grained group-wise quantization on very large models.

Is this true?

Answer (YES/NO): YES